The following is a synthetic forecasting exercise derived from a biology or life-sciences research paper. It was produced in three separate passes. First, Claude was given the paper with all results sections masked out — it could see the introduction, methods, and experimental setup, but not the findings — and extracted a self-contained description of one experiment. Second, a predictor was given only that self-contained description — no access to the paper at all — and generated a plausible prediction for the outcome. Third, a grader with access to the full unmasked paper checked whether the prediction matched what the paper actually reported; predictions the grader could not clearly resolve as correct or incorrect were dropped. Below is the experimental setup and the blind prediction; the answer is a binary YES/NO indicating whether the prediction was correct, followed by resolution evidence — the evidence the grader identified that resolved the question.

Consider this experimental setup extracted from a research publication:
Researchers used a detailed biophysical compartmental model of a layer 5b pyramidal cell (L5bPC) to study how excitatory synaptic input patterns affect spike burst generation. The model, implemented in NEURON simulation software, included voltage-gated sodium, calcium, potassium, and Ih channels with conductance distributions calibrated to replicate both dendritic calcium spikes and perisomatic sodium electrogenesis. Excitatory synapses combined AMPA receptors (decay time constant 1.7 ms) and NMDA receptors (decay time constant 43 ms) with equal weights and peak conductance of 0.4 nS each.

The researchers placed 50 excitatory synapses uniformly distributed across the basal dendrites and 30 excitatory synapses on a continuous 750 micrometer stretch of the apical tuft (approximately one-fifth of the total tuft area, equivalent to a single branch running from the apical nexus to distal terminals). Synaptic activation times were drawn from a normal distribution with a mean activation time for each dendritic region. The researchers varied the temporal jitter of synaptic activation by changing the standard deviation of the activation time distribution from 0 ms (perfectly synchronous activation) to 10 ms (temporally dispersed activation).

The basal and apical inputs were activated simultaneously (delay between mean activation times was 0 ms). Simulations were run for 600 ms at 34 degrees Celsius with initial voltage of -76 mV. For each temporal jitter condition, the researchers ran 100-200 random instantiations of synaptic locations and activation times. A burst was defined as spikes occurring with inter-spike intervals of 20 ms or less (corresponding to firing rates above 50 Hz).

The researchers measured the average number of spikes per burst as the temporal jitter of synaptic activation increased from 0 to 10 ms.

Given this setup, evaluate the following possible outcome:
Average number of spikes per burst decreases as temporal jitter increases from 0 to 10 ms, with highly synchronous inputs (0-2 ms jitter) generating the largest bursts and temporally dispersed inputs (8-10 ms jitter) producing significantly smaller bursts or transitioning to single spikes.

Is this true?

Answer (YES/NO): YES